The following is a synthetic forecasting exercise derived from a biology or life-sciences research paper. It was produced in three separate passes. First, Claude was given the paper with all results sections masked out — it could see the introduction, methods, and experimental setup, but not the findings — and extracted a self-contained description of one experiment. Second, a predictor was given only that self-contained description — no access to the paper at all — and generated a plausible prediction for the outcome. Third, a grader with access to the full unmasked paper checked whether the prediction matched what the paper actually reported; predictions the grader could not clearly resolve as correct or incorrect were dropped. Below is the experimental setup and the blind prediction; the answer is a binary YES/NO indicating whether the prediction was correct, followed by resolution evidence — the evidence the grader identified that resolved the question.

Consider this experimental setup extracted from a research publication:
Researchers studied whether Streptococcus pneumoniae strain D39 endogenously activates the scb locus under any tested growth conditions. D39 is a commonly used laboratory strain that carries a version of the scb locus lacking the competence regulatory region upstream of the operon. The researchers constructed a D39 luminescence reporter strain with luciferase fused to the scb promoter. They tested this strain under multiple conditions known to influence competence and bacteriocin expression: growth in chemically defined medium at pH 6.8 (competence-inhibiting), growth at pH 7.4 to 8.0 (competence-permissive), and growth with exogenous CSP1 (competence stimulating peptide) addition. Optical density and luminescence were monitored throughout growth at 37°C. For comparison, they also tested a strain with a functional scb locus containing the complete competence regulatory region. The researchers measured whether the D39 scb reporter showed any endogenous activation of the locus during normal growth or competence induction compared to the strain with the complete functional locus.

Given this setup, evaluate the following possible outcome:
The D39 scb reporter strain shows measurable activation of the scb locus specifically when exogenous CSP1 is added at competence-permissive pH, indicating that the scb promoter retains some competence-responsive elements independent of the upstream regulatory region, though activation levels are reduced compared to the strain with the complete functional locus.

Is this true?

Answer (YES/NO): NO